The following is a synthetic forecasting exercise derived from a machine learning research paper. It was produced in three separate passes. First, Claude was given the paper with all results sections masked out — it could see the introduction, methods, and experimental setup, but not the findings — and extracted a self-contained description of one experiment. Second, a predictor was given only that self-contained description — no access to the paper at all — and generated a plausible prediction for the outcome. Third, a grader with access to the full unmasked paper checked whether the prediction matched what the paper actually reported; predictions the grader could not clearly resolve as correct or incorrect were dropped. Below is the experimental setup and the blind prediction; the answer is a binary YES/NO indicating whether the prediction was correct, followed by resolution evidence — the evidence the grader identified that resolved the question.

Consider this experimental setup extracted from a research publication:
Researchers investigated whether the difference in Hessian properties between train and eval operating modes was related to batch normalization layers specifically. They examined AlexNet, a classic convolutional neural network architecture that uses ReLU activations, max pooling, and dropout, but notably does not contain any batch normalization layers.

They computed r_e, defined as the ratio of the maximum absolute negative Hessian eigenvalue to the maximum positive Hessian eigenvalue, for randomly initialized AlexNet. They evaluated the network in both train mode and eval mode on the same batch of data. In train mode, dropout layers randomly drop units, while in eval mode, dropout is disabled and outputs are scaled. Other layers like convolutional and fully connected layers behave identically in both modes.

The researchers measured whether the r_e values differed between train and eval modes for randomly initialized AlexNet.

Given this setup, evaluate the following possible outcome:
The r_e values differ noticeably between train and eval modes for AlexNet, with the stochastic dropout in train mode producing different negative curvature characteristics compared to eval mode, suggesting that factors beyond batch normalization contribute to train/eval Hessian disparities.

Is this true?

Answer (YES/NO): NO